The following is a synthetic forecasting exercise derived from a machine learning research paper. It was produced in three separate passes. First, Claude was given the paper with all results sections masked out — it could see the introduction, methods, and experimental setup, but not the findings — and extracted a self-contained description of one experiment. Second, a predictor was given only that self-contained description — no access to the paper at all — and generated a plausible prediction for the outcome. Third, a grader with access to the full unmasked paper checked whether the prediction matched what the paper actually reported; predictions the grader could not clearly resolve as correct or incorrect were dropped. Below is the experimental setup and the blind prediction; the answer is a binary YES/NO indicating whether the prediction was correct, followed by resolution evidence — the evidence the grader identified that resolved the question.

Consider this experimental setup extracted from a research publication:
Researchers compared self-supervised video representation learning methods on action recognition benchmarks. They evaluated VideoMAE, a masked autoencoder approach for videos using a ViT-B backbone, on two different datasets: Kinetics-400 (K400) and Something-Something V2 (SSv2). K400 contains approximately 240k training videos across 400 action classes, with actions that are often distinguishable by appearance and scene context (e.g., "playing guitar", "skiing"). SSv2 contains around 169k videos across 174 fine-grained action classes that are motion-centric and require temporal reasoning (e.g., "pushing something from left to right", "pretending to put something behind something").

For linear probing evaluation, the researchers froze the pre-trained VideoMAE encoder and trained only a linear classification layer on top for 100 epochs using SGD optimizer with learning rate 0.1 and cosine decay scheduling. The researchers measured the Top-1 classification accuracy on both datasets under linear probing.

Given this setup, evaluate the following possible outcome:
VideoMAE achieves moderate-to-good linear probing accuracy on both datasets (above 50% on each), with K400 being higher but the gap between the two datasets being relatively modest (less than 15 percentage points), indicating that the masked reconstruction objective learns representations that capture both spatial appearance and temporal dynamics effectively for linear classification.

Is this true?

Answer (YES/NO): NO